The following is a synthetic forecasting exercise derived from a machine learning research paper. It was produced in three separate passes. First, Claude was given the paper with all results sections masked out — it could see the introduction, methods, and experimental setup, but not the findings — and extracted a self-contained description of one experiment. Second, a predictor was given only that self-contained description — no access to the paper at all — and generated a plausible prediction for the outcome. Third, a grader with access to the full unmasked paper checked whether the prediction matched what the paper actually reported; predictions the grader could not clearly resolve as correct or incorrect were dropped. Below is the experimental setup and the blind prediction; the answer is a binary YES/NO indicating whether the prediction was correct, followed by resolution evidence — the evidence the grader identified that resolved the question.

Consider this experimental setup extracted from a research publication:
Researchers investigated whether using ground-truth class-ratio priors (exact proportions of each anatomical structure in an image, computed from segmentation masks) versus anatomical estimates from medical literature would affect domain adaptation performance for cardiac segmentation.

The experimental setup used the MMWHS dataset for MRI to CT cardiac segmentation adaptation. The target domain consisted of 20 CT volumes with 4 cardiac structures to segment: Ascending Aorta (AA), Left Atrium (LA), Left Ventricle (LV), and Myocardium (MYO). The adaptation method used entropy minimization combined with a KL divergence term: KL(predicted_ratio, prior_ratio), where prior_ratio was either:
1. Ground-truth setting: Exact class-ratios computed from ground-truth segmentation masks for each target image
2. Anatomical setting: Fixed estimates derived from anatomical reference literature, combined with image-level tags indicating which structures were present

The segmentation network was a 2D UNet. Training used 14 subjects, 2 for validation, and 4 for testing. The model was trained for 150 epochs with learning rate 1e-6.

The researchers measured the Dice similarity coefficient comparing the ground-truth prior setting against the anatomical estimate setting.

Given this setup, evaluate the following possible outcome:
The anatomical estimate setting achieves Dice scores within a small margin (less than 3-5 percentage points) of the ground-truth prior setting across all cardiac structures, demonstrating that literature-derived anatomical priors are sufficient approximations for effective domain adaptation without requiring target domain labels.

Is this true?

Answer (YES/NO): NO